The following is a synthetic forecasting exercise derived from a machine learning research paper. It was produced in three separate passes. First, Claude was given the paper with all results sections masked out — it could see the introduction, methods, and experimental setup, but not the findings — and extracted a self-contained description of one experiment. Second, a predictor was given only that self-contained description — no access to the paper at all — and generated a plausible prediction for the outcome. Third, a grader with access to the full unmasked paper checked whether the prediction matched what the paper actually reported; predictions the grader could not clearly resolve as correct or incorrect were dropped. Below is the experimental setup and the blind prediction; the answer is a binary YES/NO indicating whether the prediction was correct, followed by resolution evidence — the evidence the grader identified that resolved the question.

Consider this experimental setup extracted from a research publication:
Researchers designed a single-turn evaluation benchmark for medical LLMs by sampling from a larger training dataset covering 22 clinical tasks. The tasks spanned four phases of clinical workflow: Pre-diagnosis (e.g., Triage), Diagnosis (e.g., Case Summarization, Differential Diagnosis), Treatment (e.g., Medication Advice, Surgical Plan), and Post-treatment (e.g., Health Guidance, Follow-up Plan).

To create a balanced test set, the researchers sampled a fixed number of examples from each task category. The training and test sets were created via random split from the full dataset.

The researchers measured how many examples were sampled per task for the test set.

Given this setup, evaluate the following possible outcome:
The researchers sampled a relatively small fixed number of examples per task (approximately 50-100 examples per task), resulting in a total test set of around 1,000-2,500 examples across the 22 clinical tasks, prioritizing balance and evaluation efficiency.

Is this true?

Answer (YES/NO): NO